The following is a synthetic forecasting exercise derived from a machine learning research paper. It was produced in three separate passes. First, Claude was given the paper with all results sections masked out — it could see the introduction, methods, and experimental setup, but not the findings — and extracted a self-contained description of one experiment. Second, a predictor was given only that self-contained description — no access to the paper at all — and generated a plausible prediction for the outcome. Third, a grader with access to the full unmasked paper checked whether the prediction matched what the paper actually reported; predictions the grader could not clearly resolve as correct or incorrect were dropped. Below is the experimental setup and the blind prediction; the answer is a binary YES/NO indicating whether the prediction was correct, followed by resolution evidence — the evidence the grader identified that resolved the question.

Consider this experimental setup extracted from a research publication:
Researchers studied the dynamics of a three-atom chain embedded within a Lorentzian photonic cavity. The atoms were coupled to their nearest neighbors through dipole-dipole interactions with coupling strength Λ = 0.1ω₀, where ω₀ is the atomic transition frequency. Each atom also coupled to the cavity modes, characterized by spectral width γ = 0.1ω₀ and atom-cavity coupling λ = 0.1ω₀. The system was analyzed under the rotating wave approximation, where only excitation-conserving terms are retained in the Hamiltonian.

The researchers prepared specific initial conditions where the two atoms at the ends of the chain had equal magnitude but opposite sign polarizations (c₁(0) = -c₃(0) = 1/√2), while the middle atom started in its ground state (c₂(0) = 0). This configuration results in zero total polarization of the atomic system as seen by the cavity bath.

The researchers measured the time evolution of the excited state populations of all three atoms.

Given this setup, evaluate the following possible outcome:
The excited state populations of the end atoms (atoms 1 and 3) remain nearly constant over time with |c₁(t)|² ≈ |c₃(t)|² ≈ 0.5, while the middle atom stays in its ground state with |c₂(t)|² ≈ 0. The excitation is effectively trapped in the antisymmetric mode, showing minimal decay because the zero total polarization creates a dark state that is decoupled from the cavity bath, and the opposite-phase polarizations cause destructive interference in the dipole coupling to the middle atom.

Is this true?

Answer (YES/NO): YES